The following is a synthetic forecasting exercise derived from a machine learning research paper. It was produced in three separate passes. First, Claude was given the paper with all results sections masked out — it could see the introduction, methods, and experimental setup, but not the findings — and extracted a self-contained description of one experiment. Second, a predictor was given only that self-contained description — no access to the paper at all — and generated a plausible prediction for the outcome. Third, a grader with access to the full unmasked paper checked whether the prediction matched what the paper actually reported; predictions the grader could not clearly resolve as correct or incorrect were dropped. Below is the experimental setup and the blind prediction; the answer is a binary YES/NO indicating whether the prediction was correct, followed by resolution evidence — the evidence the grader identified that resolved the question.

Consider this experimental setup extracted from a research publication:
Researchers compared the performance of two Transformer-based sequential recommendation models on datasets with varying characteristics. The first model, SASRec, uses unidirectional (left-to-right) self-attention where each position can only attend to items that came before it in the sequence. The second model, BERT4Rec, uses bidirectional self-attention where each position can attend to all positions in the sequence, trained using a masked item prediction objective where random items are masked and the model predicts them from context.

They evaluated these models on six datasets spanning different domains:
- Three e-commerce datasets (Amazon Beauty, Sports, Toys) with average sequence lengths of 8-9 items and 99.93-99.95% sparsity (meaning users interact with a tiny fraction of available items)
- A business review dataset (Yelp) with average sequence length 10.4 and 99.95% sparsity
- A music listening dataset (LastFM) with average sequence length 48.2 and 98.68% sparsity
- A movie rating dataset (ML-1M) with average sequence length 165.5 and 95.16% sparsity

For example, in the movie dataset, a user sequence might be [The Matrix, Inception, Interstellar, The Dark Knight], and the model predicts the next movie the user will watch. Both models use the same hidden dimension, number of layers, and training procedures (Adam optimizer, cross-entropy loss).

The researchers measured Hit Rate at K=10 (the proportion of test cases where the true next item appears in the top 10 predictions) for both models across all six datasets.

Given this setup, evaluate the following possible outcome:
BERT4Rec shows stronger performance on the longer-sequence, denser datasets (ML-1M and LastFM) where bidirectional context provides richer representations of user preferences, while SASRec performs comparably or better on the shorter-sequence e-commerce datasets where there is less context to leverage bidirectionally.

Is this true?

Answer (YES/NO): NO